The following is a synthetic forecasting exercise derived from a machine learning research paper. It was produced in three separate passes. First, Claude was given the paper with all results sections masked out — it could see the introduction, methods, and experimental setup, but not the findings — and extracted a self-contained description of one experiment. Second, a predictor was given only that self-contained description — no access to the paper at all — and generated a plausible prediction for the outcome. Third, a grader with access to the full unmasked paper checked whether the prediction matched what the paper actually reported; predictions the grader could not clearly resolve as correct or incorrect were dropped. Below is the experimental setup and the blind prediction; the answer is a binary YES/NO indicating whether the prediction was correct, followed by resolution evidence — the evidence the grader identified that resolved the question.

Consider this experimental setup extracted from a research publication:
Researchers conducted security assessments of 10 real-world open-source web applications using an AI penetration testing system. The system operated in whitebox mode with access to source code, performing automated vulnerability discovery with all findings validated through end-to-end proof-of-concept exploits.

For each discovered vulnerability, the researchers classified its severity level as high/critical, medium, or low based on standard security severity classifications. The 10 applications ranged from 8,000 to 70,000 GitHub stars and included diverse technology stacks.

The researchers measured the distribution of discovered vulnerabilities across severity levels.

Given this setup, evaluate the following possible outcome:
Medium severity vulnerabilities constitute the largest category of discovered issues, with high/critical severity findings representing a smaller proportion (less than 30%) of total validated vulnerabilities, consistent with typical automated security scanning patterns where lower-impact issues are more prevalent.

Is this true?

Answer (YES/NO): NO